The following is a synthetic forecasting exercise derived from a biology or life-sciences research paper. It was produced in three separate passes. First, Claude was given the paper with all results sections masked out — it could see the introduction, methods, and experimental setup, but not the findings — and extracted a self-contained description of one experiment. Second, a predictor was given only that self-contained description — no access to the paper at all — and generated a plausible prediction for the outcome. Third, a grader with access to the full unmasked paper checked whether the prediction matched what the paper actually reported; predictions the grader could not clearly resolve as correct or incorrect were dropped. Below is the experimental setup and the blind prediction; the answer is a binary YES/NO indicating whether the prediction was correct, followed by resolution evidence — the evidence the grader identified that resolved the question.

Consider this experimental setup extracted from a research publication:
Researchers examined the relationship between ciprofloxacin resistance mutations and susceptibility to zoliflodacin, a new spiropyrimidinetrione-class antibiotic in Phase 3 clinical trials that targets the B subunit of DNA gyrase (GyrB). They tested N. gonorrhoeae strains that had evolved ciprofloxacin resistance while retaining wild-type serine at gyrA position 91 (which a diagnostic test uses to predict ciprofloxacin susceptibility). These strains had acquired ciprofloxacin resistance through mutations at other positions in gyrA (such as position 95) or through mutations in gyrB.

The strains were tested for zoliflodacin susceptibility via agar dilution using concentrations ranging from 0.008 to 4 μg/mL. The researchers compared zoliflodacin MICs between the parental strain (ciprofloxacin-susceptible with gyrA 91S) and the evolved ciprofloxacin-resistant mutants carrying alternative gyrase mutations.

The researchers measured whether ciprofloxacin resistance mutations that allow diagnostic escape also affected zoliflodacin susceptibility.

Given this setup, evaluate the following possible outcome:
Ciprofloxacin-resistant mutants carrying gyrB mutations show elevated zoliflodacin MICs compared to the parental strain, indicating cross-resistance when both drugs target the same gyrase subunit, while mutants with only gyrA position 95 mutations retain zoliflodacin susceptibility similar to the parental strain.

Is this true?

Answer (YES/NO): YES